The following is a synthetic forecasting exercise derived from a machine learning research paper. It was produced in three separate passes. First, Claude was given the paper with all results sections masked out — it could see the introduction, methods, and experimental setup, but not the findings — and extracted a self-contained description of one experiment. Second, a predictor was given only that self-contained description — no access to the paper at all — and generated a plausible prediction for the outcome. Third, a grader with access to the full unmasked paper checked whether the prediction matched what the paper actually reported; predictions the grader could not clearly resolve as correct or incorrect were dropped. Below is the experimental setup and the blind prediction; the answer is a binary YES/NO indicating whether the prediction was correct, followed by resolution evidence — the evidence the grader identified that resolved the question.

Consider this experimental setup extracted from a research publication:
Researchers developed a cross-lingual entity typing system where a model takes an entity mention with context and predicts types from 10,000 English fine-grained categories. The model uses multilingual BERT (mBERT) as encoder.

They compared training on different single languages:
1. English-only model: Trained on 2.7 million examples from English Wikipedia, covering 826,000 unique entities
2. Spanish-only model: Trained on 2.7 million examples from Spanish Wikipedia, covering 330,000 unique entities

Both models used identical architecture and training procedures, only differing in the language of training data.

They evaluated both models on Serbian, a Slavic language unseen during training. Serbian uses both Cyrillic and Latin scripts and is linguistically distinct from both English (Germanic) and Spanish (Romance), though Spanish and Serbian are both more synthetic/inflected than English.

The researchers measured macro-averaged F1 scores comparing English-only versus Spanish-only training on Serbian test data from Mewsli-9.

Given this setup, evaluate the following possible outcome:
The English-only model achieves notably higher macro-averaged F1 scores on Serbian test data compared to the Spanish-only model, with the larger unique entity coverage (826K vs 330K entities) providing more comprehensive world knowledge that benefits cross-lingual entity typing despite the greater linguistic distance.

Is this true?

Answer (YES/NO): NO